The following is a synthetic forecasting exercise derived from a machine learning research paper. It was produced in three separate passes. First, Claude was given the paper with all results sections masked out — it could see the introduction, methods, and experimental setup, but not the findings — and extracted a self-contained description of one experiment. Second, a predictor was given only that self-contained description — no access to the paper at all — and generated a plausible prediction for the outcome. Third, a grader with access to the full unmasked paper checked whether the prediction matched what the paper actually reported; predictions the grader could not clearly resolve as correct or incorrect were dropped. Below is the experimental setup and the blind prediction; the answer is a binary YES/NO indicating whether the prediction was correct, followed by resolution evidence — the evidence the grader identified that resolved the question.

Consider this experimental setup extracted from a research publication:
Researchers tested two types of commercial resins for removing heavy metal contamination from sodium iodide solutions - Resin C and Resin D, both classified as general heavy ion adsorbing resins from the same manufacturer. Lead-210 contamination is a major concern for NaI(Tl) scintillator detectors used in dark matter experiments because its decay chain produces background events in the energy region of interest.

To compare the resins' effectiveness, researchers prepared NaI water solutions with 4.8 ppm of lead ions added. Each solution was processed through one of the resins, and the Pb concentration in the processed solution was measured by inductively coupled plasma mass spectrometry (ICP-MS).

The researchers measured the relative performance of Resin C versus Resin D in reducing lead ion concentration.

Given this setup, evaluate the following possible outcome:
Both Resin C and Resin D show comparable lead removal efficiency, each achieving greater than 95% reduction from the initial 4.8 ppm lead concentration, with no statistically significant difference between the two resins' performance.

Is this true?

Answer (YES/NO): NO